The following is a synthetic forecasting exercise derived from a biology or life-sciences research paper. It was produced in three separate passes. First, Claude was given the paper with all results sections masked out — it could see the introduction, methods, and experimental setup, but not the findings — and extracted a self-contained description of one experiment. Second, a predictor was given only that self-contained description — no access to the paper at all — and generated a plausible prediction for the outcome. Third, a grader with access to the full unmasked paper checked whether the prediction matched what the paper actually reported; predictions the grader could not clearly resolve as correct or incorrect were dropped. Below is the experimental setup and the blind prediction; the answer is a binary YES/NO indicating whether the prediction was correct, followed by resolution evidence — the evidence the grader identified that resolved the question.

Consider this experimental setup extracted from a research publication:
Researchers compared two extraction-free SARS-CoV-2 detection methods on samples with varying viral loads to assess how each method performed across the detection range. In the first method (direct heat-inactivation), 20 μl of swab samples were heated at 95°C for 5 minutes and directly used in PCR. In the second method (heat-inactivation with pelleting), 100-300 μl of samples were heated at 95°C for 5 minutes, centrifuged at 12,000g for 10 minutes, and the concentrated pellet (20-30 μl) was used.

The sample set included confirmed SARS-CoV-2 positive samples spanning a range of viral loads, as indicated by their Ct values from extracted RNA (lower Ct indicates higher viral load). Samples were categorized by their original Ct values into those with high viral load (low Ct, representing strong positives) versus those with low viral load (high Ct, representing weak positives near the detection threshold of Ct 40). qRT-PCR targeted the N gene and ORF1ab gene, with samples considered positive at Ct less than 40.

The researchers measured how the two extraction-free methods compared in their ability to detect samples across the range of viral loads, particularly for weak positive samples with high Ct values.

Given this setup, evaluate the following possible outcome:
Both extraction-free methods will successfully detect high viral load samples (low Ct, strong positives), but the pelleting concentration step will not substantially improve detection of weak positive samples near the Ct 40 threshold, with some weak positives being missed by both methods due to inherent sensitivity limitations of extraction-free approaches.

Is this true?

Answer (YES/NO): NO